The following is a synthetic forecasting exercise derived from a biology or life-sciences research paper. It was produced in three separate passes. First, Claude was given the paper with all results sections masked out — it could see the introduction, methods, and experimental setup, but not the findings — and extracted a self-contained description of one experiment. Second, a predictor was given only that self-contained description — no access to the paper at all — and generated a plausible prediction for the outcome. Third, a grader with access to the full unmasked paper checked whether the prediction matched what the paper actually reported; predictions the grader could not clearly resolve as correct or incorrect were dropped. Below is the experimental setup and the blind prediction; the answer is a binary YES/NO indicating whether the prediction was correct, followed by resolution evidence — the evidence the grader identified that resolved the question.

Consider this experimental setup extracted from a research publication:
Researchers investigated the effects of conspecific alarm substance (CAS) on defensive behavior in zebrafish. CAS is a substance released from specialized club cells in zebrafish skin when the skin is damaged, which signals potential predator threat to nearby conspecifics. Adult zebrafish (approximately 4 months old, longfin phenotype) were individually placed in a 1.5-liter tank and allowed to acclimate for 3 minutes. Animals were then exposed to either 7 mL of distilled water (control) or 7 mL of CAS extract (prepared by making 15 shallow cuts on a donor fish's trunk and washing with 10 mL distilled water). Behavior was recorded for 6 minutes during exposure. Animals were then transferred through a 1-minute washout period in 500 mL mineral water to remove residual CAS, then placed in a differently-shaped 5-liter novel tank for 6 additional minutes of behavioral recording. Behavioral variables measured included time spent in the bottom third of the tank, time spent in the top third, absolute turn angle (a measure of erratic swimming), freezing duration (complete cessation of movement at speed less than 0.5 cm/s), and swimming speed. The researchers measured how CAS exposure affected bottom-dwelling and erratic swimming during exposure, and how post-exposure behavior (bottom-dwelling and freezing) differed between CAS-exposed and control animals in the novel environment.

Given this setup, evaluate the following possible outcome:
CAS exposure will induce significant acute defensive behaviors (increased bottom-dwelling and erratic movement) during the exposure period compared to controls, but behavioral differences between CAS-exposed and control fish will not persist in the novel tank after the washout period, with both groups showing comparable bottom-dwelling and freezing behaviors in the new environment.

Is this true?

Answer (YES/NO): NO